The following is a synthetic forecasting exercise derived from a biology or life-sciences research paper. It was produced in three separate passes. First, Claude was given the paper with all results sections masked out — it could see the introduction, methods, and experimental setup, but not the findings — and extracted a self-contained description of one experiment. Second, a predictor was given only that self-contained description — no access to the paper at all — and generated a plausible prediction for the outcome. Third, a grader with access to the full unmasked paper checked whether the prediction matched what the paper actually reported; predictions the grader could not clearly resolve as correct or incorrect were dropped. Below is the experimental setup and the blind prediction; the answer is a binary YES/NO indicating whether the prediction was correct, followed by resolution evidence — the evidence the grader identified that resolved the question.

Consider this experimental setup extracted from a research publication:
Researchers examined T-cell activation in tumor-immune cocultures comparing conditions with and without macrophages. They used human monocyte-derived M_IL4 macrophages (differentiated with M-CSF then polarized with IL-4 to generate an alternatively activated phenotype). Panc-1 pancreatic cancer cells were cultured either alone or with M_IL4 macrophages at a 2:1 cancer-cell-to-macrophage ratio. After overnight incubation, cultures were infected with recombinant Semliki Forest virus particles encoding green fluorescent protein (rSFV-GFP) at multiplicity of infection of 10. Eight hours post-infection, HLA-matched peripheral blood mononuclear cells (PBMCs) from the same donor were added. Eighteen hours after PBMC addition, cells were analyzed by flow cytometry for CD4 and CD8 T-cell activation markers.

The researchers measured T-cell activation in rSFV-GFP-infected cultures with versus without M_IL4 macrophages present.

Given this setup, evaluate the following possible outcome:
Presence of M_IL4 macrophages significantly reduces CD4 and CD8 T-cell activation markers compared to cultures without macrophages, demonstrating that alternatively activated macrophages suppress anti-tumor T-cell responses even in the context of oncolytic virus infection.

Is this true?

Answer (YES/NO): NO